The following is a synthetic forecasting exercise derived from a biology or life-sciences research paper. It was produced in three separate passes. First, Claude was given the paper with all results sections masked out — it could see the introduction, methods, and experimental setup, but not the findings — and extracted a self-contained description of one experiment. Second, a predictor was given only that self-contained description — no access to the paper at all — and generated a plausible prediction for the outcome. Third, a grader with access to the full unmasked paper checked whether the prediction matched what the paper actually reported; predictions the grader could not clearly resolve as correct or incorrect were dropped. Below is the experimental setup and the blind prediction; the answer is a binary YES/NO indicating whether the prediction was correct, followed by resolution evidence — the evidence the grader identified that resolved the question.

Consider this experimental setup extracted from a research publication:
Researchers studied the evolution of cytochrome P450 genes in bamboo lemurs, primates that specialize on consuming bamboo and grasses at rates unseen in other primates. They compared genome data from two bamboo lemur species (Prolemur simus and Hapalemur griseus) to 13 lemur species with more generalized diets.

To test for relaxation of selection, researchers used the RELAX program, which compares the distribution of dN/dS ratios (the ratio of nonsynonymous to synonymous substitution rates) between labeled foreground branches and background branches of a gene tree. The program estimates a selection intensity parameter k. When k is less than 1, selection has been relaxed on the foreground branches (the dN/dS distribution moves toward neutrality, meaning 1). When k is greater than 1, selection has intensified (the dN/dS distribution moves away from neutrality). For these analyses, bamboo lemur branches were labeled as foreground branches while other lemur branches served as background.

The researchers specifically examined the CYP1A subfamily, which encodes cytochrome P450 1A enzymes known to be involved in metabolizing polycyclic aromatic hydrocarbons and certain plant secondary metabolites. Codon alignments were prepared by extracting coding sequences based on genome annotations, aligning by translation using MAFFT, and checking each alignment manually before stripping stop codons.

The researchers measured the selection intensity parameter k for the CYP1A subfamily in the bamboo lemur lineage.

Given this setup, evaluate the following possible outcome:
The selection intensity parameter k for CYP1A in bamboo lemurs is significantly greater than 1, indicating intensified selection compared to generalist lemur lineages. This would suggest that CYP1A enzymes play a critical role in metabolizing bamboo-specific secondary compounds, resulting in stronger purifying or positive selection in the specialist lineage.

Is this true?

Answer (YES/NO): NO